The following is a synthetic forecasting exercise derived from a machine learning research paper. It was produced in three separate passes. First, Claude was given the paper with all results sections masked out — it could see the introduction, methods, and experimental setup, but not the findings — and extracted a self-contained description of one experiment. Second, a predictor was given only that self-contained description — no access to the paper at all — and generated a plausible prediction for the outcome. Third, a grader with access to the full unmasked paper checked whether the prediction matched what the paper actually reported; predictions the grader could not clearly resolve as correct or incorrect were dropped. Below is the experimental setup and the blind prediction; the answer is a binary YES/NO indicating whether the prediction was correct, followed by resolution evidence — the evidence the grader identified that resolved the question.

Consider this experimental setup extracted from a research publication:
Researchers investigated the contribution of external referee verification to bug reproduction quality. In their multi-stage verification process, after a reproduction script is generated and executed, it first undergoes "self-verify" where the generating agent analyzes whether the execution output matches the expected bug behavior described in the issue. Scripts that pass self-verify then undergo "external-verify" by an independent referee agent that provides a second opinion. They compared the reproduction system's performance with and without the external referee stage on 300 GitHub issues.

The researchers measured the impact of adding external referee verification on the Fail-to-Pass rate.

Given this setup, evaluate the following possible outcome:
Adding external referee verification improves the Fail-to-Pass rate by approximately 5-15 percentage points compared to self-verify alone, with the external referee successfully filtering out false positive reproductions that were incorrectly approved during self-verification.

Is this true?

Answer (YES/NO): NO